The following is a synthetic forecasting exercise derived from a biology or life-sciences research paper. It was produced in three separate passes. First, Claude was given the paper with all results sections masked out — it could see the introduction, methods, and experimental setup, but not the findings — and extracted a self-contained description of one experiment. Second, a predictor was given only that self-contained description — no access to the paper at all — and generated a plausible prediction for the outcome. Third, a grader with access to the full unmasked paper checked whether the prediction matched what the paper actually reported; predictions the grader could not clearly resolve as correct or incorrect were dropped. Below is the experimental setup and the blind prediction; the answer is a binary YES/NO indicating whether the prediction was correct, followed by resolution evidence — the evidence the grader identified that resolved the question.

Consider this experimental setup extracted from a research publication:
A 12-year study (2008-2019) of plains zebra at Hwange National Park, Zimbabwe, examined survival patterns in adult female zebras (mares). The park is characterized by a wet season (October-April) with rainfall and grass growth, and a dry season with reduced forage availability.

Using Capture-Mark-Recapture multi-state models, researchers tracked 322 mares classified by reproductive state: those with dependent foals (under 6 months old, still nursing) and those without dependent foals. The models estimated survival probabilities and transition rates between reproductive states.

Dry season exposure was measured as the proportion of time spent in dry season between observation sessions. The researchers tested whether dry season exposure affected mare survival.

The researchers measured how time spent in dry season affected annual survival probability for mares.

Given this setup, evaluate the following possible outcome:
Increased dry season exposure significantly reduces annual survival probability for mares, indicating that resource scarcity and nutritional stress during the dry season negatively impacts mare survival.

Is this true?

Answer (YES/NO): YES